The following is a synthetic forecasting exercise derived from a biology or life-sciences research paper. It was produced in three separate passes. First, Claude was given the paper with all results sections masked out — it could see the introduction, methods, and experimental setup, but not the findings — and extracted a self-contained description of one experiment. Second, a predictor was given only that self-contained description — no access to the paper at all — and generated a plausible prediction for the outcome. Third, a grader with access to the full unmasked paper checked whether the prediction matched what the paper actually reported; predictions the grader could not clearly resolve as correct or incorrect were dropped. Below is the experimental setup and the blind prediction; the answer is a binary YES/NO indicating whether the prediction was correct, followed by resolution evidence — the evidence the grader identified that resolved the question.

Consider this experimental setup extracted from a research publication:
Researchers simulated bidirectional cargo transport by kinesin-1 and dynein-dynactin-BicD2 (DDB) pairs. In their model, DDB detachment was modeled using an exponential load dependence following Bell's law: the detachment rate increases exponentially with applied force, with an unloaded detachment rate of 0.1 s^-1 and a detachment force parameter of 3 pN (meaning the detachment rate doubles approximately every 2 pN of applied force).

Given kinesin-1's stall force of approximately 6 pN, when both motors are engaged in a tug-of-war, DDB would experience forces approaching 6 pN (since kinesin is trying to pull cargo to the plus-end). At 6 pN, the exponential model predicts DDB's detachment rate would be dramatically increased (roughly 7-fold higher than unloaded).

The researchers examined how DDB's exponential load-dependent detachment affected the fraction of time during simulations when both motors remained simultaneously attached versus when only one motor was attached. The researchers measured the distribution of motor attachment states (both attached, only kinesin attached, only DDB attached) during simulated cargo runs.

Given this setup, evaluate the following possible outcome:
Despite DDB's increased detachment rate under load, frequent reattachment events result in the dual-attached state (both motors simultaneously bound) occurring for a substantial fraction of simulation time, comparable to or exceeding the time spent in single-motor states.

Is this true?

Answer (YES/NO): NO